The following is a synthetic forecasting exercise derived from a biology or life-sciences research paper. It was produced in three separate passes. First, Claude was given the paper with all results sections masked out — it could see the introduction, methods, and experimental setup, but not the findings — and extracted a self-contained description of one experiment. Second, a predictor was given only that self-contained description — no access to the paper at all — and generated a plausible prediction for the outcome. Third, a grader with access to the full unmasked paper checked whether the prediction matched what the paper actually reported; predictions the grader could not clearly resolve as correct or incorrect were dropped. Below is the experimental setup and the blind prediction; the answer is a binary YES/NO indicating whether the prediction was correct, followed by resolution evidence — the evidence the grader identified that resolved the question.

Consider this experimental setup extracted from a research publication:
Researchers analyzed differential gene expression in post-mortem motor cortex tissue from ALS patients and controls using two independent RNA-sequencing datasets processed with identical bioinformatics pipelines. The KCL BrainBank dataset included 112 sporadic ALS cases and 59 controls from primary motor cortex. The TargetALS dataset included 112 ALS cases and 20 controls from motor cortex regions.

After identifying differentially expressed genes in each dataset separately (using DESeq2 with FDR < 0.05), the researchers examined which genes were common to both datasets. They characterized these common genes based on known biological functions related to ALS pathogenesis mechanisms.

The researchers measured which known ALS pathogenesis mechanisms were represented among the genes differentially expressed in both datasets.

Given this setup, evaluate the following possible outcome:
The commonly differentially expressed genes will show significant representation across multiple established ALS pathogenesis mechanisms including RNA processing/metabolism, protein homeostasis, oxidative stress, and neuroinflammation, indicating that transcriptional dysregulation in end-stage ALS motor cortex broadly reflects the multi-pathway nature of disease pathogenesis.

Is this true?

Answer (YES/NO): NO